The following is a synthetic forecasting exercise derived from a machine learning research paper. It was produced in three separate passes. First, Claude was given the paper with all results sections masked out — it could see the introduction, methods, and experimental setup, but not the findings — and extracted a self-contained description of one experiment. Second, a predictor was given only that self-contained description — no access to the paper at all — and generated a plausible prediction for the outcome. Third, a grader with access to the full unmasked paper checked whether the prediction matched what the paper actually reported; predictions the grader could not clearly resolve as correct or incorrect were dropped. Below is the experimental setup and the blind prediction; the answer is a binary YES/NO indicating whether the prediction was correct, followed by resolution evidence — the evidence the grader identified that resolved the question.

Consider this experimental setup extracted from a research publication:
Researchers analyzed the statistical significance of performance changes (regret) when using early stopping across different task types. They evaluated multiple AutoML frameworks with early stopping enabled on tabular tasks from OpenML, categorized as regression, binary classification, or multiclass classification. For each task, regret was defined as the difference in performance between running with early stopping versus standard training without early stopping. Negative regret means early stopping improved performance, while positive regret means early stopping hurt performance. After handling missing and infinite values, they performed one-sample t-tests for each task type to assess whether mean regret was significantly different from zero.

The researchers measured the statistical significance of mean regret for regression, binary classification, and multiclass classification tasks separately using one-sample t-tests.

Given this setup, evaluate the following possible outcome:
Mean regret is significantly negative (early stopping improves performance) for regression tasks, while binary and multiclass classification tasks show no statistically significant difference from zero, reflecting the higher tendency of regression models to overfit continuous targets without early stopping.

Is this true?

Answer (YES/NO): NO